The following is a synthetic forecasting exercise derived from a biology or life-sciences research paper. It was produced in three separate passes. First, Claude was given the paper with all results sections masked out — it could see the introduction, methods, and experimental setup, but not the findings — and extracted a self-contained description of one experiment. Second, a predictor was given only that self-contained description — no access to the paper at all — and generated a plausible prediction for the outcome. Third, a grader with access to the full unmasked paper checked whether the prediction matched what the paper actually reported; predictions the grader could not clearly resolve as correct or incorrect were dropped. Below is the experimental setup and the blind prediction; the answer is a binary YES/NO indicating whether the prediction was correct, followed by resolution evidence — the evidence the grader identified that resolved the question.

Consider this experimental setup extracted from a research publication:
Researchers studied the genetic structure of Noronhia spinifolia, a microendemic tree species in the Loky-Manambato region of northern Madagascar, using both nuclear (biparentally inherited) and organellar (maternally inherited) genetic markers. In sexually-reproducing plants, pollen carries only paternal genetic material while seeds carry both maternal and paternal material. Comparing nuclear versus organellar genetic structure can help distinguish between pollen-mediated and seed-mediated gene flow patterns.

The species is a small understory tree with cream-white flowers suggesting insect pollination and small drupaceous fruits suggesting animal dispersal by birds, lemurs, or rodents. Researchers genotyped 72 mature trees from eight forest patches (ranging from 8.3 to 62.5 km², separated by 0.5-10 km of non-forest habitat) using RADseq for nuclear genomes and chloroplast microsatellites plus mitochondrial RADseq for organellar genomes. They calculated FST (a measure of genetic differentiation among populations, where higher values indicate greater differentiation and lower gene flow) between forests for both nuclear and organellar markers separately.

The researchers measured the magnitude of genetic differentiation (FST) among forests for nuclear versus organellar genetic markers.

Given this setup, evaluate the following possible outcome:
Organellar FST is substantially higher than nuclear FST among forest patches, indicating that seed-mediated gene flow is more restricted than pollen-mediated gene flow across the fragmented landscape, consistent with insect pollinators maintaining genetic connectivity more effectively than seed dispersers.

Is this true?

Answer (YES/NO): YES